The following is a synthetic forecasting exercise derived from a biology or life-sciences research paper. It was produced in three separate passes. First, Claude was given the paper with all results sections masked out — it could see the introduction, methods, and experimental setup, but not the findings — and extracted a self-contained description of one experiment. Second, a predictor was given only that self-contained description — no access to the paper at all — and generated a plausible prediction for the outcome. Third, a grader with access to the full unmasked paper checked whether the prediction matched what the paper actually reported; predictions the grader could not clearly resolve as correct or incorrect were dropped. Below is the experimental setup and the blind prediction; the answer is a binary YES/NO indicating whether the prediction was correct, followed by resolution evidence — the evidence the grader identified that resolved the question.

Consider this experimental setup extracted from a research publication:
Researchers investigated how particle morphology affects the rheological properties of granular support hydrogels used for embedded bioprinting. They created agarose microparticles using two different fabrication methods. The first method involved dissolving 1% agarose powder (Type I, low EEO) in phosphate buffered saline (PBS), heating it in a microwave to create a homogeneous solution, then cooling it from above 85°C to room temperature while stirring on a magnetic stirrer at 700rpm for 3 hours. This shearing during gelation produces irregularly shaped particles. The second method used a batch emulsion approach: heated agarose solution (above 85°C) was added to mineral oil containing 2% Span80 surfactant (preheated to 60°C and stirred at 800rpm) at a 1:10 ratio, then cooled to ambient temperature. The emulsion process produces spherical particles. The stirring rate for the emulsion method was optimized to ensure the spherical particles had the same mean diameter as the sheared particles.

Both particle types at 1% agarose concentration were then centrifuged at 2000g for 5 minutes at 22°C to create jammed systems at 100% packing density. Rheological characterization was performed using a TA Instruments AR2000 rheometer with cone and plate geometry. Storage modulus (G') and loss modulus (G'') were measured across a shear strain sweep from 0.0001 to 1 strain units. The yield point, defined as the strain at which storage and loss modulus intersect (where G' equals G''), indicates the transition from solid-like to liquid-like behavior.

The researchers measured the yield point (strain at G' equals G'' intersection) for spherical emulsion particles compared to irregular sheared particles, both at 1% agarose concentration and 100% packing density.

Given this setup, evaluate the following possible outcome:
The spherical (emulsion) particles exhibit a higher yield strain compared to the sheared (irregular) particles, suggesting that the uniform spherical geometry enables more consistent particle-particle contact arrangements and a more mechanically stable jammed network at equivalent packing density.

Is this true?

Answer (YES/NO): NO